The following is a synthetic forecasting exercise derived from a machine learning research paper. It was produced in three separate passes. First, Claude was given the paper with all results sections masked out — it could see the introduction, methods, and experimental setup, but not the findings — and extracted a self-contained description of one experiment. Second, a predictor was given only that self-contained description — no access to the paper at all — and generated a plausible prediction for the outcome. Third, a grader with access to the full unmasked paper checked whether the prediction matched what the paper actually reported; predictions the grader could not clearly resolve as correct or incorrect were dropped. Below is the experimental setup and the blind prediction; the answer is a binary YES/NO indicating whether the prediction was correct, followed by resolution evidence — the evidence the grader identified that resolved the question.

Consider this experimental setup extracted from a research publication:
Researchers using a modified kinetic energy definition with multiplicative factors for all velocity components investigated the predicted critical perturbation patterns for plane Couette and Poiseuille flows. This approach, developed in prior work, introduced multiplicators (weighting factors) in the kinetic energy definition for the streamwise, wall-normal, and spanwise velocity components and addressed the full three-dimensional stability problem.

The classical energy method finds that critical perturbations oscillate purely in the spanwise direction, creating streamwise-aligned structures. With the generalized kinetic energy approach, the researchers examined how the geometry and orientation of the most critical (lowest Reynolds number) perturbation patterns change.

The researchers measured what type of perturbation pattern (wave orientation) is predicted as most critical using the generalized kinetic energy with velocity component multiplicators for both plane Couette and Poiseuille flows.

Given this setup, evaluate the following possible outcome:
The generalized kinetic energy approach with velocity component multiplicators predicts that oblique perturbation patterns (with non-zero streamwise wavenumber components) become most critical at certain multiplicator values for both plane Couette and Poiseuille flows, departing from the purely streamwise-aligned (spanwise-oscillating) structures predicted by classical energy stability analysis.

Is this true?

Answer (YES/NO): YES